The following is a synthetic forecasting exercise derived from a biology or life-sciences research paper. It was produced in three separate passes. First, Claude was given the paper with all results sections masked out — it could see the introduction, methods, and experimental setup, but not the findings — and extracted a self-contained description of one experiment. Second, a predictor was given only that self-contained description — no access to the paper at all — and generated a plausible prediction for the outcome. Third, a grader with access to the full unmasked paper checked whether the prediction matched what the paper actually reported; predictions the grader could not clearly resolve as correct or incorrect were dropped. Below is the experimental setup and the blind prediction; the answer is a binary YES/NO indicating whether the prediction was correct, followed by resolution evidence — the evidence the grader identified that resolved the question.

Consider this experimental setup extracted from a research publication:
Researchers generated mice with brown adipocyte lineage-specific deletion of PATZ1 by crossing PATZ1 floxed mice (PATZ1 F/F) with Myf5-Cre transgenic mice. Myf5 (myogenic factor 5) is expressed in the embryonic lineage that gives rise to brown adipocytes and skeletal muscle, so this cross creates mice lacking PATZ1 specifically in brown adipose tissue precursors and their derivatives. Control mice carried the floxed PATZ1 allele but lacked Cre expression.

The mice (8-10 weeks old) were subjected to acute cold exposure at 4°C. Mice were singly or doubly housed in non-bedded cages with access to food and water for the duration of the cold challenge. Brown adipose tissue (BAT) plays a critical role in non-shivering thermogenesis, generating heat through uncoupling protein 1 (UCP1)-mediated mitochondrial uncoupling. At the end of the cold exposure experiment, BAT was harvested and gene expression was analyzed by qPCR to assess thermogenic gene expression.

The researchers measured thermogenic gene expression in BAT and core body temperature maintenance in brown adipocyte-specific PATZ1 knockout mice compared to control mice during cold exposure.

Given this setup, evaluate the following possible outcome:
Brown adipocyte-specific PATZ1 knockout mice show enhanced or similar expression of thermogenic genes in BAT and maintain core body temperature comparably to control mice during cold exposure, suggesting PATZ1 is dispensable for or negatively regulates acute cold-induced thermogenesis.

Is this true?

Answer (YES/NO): YES